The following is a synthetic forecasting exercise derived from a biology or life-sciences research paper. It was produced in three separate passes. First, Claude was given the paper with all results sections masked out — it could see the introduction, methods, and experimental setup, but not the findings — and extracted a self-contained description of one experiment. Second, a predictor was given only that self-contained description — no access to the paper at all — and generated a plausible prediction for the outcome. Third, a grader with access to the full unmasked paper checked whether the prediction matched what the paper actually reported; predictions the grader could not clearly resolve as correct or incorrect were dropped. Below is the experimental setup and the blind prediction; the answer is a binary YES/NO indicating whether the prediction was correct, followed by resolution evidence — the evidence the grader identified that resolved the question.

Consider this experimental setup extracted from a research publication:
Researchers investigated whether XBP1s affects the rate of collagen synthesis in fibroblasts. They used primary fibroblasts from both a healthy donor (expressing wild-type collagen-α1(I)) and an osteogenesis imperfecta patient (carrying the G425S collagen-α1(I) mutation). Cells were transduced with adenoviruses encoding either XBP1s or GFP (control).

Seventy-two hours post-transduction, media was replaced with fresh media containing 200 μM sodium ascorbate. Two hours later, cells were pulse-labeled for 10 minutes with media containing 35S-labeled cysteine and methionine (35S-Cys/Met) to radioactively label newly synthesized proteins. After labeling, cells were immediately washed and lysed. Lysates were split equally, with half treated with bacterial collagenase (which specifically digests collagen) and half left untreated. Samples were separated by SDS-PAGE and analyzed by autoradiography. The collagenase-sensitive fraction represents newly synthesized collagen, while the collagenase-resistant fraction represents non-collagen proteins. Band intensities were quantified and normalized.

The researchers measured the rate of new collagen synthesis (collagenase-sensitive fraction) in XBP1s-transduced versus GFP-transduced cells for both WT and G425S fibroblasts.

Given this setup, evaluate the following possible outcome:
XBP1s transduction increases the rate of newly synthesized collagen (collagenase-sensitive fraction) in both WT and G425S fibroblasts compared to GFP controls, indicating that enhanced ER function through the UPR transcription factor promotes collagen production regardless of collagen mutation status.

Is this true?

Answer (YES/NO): NO